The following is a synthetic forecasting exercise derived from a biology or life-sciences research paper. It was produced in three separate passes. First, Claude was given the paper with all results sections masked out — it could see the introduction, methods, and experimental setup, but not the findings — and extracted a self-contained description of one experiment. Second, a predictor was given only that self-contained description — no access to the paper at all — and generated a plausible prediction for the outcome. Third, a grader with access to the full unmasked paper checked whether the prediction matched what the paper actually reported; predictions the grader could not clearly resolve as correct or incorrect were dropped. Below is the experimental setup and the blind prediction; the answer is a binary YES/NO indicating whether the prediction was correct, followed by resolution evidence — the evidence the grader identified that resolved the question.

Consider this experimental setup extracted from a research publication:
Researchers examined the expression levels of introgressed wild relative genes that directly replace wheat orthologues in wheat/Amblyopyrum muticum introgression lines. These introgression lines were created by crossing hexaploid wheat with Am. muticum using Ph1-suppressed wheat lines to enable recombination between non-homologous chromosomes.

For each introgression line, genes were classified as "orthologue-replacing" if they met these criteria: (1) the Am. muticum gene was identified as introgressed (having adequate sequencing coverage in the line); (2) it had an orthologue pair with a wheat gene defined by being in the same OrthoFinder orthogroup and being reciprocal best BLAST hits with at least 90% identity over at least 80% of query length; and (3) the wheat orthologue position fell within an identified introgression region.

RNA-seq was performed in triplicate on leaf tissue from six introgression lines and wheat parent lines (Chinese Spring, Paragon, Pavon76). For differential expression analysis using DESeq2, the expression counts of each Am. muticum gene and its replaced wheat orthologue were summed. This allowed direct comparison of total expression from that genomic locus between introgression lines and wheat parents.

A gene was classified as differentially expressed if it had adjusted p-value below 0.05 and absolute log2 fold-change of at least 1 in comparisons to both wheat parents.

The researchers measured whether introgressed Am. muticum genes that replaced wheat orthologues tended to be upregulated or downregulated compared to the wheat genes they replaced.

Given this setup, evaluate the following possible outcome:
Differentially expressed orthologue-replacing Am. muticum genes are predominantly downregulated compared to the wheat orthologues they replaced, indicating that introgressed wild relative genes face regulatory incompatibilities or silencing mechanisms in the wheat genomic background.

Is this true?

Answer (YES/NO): YES